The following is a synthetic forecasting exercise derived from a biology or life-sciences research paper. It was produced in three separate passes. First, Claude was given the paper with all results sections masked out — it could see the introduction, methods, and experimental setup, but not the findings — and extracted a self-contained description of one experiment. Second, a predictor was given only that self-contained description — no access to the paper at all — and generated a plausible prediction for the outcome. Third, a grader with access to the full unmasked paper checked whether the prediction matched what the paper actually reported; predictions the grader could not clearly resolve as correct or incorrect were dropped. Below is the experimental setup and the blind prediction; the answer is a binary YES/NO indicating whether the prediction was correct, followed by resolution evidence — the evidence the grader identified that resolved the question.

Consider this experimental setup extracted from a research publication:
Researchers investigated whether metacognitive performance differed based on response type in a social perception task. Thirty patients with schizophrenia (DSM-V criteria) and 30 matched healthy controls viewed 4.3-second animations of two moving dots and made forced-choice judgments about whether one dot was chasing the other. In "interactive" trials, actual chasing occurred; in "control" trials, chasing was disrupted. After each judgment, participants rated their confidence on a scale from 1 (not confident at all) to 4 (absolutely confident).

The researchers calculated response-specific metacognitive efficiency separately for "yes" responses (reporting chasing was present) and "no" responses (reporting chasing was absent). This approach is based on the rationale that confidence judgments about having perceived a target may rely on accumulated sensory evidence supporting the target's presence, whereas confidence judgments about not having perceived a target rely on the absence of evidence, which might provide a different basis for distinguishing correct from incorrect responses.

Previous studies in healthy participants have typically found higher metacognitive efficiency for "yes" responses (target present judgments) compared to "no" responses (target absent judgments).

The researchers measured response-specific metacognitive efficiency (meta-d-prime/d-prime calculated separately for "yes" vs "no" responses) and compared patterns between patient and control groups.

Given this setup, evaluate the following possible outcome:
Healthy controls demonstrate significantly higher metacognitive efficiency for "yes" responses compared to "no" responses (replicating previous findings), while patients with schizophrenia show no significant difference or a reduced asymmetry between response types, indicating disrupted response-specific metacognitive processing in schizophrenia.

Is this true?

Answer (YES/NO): NO